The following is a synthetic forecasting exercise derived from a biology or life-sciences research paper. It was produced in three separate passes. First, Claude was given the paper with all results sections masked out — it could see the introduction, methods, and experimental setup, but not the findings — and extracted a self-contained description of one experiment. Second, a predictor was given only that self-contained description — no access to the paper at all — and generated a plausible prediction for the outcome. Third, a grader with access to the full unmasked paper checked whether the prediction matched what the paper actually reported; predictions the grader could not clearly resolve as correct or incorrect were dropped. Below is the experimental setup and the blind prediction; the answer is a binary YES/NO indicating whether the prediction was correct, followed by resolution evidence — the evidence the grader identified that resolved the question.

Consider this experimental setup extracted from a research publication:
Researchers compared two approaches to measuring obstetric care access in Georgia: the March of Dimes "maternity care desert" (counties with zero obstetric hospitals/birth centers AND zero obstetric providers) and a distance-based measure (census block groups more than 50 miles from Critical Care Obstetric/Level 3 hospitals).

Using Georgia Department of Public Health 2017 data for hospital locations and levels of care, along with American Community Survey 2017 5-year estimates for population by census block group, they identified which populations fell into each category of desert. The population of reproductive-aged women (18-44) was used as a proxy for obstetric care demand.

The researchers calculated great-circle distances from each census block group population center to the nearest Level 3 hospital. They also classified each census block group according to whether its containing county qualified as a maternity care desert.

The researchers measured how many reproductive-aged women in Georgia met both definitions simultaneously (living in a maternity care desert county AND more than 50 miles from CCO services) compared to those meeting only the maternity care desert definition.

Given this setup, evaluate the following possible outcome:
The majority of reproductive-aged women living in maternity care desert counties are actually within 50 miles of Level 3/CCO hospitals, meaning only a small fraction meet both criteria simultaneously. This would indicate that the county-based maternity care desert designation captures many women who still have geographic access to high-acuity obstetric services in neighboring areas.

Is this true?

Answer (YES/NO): YES